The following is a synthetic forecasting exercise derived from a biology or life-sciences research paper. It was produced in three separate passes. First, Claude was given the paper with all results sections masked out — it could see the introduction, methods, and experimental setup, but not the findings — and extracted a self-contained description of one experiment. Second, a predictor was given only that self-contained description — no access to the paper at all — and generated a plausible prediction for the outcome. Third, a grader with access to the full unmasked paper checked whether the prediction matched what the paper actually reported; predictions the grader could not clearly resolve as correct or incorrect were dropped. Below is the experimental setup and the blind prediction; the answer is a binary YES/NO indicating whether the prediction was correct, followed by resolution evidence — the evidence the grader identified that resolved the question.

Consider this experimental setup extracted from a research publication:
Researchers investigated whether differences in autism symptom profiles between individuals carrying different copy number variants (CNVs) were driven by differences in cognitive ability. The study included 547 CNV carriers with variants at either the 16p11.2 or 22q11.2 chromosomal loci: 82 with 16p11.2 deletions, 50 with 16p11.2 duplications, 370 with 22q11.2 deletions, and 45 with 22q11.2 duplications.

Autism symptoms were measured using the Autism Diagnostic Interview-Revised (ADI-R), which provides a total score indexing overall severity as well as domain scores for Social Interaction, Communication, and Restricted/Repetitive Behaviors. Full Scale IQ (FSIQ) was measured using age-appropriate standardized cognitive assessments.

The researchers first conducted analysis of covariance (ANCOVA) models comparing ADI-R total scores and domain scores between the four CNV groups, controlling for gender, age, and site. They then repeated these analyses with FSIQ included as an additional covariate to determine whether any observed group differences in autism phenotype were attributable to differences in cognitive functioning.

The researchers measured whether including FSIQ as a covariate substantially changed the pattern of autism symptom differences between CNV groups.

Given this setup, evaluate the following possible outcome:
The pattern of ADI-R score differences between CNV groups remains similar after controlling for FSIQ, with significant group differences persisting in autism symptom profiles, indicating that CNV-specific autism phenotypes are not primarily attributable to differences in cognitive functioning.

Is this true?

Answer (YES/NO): YES